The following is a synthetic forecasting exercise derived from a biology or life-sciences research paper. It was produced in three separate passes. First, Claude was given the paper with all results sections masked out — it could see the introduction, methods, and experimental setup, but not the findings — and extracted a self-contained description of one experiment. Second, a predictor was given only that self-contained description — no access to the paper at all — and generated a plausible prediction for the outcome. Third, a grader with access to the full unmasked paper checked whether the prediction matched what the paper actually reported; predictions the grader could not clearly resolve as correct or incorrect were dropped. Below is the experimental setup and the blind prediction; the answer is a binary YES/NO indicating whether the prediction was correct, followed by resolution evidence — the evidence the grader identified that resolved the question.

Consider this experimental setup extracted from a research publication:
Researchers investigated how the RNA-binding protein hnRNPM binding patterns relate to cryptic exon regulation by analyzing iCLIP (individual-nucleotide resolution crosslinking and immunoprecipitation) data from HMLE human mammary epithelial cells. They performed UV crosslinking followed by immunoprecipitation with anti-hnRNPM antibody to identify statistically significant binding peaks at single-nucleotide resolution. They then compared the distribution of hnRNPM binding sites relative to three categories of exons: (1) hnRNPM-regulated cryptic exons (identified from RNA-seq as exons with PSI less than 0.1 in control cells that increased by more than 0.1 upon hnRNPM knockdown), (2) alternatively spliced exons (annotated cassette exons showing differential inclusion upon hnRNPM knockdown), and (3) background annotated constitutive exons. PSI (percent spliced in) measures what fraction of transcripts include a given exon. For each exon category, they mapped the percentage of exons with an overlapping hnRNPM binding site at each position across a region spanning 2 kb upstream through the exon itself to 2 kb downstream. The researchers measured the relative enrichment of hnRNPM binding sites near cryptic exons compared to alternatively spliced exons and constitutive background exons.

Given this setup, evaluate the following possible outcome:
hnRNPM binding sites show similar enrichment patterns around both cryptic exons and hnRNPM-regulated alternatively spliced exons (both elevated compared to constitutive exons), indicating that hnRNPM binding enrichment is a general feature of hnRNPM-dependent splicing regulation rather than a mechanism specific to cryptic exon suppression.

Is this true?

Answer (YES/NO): NO